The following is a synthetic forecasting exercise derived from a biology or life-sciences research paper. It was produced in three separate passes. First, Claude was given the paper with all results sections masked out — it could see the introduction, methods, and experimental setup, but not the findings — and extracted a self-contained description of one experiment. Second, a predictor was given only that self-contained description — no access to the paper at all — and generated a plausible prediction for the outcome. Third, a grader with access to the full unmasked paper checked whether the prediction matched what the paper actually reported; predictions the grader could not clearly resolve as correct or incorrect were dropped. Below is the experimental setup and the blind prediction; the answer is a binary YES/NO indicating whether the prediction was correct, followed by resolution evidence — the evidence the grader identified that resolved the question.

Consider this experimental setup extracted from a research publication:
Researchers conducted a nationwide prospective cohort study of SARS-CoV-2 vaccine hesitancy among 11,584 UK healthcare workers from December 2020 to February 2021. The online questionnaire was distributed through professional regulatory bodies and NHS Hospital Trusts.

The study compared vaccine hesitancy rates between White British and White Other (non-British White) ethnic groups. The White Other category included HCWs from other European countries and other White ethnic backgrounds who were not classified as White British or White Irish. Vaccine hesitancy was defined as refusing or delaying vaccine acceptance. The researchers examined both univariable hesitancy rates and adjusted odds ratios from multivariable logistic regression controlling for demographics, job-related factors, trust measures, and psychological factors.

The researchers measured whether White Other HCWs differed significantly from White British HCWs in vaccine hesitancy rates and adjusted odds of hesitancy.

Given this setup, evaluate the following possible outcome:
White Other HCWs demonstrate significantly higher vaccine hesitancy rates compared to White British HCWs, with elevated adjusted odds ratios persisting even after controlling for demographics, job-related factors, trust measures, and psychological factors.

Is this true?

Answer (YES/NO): YES